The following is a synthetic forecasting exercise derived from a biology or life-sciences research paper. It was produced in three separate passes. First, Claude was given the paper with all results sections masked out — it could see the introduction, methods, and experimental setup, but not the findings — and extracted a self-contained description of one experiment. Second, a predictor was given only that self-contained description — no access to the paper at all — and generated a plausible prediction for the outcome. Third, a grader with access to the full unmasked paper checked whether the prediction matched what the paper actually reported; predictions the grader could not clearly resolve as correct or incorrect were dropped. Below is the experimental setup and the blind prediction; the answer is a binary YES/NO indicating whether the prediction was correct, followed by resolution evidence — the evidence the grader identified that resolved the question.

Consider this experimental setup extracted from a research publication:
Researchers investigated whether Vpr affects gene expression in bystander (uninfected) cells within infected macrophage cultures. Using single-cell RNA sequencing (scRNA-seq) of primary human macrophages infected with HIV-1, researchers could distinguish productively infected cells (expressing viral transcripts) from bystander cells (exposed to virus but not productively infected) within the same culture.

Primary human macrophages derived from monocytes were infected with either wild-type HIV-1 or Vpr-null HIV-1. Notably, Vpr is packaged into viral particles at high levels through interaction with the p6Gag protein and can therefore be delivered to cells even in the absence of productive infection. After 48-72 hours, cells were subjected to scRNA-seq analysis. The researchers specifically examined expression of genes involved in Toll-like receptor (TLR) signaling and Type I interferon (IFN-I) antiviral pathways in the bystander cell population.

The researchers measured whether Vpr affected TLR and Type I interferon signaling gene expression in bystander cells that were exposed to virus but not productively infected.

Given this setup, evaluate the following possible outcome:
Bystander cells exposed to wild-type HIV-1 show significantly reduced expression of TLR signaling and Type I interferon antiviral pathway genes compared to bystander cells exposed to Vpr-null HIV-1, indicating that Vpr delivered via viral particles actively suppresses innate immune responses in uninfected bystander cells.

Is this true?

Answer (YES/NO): YES